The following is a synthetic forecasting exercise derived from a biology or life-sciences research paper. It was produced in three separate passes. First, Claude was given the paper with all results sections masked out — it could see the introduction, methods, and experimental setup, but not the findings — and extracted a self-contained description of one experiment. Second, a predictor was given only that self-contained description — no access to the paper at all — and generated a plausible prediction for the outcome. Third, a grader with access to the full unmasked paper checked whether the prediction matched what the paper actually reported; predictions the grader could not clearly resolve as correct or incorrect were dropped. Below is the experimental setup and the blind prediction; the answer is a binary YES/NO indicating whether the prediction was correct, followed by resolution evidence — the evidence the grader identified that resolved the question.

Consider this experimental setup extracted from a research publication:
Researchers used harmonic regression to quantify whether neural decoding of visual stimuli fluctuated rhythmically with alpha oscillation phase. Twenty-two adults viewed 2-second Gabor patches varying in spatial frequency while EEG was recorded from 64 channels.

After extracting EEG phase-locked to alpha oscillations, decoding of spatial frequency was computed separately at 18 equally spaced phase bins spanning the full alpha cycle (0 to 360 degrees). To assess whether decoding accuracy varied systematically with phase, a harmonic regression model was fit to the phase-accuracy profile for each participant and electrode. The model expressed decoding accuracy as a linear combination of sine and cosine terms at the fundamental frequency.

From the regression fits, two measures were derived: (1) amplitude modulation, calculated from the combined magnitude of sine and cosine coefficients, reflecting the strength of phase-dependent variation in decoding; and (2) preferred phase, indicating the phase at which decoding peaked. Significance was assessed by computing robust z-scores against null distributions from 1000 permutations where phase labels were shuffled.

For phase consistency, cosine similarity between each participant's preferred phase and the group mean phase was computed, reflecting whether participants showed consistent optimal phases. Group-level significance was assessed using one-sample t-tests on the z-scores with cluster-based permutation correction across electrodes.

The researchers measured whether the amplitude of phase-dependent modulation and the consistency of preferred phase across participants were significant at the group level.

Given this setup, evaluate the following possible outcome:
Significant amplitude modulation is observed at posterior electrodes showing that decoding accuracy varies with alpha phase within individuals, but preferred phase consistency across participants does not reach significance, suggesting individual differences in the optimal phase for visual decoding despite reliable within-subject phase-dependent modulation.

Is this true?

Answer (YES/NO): YES